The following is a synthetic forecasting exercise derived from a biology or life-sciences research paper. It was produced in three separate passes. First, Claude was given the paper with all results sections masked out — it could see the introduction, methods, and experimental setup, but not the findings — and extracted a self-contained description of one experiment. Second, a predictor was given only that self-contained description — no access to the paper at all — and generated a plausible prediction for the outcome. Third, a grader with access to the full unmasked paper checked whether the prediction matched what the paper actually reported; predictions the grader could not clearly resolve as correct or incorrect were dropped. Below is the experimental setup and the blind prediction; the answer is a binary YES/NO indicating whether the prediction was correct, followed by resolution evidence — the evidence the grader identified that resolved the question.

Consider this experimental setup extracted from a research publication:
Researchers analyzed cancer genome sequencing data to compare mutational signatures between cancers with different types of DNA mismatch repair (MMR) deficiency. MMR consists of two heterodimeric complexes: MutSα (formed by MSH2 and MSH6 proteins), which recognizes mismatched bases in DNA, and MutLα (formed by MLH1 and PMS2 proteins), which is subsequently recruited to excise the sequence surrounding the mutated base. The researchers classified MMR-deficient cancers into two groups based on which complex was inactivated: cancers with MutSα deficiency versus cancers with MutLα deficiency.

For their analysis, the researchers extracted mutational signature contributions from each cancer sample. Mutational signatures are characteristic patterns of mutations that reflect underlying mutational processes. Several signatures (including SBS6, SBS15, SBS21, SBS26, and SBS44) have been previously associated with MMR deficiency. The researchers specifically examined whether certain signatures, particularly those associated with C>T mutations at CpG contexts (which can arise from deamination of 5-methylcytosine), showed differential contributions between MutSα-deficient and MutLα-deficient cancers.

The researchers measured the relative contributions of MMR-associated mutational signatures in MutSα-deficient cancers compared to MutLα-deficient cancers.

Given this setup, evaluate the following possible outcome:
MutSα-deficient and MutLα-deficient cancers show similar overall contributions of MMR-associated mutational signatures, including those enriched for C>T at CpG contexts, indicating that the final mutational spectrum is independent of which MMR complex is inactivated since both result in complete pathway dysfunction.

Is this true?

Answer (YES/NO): NO